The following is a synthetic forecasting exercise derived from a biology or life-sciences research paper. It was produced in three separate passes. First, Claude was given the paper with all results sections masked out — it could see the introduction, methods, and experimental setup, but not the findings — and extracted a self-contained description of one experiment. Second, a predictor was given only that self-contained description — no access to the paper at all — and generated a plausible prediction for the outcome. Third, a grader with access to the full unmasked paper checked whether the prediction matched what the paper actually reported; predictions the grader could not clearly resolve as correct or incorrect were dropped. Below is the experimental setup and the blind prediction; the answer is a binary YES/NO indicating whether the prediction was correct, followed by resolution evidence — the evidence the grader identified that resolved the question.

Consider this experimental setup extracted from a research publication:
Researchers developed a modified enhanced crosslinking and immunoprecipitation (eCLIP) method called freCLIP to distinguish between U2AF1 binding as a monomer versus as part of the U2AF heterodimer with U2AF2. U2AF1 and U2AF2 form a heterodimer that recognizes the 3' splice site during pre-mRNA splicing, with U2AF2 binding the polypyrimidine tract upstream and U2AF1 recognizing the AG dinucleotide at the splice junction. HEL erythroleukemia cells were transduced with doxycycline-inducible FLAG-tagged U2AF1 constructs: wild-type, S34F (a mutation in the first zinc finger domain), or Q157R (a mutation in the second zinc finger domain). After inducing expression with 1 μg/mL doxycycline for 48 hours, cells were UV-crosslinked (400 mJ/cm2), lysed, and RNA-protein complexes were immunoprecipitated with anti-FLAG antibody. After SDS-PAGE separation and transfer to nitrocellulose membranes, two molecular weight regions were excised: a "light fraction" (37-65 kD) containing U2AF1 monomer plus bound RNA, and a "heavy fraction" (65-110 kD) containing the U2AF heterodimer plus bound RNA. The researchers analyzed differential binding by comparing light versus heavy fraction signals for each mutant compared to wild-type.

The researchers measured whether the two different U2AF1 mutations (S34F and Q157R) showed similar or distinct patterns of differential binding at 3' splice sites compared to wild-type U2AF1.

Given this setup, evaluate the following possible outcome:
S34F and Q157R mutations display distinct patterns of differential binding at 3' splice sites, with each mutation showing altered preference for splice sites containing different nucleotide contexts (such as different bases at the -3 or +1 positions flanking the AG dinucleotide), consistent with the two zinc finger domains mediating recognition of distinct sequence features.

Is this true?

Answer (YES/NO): YES